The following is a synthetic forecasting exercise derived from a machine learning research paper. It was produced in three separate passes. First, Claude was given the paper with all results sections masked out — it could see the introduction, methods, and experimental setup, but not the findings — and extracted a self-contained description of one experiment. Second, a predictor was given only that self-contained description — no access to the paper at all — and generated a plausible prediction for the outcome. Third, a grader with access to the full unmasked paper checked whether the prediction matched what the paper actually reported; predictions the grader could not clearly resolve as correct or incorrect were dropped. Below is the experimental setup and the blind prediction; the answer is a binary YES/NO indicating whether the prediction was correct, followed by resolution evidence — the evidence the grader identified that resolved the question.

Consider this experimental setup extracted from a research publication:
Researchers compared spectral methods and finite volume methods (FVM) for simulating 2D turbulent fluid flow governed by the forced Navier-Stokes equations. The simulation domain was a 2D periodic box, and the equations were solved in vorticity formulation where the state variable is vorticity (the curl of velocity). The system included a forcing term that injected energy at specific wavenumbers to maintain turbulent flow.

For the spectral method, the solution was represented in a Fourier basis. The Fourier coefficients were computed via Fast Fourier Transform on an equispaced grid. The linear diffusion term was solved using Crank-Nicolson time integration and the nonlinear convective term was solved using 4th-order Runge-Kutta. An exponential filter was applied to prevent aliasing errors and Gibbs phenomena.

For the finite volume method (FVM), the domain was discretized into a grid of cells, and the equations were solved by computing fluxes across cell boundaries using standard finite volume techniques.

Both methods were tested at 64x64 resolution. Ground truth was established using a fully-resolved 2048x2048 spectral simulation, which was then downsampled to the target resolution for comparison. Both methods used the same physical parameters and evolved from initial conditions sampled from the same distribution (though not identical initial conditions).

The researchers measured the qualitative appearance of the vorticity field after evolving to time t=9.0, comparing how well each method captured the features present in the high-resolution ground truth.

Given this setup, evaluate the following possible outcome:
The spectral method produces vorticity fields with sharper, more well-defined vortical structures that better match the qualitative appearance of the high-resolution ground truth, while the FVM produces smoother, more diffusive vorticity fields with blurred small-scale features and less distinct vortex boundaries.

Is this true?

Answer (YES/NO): NO